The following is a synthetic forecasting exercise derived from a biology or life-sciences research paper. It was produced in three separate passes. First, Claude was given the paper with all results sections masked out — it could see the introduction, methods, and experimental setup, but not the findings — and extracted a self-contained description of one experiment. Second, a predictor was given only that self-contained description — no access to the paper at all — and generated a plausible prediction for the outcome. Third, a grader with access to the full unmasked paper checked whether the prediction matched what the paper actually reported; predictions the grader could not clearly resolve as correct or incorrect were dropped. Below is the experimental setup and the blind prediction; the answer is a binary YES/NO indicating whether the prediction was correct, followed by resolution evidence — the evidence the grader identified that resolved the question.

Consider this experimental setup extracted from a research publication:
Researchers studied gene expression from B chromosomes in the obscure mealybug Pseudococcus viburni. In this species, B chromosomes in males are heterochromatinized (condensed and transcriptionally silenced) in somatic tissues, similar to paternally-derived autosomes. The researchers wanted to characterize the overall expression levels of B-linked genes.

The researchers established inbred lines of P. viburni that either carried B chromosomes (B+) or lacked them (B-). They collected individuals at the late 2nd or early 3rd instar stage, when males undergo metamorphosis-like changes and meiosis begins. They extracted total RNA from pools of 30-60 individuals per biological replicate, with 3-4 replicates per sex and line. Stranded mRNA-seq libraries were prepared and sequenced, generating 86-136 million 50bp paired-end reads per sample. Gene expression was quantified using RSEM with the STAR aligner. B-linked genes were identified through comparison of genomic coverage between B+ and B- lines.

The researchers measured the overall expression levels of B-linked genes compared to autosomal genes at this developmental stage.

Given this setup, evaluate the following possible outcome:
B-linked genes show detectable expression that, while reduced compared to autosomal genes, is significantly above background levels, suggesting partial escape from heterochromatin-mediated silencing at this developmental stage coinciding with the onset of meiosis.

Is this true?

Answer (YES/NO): NO